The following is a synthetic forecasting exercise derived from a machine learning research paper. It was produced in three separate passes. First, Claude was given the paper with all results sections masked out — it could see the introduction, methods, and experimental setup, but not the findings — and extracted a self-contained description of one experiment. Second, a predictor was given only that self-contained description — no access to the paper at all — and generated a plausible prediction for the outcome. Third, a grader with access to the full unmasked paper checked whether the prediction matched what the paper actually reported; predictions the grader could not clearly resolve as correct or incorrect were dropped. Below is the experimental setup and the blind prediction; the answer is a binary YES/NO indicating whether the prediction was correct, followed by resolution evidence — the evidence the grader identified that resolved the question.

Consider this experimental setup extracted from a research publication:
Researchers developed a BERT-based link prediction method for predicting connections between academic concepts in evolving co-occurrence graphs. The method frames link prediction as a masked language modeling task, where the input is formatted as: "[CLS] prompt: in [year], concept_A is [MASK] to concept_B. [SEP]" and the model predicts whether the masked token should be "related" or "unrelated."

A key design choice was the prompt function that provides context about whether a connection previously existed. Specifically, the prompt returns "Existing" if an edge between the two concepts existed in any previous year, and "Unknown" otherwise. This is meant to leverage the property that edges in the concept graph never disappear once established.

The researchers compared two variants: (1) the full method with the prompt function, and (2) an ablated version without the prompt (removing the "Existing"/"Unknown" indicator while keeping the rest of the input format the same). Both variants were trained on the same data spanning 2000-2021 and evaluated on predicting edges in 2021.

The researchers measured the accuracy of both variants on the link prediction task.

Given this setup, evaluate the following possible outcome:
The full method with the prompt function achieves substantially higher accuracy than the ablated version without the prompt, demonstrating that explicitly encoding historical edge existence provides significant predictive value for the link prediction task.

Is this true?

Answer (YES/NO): YES